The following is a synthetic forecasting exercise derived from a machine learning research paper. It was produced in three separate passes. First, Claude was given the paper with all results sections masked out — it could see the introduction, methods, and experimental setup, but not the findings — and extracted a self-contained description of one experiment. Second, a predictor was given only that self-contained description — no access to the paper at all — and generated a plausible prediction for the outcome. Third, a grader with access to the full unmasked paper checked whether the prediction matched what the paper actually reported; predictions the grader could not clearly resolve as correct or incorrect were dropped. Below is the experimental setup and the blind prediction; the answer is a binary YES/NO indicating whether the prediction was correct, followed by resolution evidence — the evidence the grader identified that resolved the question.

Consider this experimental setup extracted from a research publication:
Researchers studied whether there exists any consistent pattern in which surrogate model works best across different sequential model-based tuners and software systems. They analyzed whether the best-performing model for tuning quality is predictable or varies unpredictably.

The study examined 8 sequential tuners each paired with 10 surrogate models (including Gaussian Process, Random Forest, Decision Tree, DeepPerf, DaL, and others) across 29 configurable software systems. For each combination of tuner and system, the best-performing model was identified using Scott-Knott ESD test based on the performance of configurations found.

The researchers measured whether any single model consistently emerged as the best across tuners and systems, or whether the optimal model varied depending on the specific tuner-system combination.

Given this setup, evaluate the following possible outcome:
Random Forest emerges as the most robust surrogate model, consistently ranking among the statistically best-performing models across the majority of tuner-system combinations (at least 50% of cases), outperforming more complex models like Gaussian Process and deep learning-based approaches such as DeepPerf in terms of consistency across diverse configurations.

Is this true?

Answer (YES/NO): NO